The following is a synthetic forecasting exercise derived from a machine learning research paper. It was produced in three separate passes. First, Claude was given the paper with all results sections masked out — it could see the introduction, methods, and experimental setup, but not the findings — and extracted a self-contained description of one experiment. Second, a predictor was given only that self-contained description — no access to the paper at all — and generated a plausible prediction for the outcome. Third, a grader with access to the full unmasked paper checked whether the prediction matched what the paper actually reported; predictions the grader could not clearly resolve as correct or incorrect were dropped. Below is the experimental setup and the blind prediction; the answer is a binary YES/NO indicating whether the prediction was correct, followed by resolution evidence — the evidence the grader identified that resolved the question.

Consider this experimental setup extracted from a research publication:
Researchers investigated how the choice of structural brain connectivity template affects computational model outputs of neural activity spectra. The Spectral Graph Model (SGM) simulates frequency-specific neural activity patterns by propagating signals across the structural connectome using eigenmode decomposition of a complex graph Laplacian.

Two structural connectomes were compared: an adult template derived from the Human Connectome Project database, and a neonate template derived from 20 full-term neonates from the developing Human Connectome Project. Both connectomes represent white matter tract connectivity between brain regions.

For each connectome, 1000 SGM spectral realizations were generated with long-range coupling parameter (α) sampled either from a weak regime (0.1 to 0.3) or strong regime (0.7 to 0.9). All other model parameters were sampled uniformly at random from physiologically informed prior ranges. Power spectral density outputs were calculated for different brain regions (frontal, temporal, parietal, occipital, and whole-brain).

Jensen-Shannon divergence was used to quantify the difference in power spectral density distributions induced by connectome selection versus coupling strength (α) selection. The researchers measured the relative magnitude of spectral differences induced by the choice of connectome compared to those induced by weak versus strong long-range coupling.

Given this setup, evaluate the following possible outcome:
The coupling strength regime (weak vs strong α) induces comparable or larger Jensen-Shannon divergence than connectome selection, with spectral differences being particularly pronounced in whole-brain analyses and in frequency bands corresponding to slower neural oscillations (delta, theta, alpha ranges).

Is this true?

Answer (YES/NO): NO